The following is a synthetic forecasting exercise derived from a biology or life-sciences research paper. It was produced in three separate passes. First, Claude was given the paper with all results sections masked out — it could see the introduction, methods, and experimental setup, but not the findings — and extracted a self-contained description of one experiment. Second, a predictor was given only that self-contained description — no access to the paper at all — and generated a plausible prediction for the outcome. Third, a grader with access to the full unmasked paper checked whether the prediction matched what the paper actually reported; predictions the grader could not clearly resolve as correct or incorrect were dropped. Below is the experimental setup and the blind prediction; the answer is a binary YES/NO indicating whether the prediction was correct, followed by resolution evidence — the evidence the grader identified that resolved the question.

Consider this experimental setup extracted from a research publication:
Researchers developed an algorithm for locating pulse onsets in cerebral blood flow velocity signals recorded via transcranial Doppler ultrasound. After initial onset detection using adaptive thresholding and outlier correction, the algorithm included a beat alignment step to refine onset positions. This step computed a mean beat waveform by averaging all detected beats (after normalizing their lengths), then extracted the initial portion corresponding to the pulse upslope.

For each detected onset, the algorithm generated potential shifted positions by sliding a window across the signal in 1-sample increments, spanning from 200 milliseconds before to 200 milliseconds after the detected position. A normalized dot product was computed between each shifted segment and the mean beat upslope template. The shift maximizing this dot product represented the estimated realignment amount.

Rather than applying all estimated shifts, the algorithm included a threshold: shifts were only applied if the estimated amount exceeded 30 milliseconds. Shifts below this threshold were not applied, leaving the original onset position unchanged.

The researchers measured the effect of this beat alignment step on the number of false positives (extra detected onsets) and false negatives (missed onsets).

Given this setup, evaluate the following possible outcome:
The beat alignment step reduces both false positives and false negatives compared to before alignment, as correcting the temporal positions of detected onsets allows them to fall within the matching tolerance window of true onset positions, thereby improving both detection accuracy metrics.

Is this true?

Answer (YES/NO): NO